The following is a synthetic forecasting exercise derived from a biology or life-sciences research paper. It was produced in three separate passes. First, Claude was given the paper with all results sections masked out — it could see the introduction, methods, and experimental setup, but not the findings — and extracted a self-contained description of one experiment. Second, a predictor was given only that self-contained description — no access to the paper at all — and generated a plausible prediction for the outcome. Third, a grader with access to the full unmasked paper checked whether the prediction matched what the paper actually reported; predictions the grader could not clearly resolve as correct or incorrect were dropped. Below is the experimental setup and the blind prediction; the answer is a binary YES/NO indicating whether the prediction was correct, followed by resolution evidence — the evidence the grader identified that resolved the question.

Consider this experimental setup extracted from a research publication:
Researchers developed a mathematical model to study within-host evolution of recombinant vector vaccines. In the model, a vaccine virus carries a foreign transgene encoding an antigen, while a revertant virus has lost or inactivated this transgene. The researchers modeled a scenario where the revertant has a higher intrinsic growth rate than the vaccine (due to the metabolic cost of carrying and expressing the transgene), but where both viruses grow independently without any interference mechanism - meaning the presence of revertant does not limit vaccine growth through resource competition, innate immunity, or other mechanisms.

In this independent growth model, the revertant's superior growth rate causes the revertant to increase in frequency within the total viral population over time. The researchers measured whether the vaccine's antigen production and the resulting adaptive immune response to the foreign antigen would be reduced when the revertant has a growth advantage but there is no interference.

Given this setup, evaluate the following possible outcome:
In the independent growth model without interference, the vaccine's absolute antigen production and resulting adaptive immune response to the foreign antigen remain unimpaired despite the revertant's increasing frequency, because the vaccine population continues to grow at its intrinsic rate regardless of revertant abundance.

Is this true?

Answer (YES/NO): YES